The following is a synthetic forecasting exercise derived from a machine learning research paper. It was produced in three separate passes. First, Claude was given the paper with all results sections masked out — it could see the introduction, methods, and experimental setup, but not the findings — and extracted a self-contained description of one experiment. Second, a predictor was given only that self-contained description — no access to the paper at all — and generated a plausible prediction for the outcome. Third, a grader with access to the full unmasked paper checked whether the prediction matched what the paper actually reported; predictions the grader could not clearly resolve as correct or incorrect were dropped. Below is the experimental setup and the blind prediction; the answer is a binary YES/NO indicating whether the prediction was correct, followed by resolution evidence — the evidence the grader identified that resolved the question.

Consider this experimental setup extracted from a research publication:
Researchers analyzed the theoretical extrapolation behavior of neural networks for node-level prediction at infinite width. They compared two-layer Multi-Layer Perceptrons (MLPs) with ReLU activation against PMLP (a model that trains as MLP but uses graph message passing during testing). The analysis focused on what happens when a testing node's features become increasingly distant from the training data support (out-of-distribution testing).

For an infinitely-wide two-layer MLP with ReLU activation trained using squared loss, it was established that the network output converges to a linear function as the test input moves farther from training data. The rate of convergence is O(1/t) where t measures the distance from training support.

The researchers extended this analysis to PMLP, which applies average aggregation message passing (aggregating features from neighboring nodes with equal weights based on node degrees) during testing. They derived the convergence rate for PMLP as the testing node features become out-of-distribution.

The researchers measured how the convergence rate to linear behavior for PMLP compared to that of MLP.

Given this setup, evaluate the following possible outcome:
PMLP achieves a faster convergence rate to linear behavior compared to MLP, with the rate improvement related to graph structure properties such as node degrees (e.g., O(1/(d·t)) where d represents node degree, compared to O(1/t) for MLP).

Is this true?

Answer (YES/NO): NO